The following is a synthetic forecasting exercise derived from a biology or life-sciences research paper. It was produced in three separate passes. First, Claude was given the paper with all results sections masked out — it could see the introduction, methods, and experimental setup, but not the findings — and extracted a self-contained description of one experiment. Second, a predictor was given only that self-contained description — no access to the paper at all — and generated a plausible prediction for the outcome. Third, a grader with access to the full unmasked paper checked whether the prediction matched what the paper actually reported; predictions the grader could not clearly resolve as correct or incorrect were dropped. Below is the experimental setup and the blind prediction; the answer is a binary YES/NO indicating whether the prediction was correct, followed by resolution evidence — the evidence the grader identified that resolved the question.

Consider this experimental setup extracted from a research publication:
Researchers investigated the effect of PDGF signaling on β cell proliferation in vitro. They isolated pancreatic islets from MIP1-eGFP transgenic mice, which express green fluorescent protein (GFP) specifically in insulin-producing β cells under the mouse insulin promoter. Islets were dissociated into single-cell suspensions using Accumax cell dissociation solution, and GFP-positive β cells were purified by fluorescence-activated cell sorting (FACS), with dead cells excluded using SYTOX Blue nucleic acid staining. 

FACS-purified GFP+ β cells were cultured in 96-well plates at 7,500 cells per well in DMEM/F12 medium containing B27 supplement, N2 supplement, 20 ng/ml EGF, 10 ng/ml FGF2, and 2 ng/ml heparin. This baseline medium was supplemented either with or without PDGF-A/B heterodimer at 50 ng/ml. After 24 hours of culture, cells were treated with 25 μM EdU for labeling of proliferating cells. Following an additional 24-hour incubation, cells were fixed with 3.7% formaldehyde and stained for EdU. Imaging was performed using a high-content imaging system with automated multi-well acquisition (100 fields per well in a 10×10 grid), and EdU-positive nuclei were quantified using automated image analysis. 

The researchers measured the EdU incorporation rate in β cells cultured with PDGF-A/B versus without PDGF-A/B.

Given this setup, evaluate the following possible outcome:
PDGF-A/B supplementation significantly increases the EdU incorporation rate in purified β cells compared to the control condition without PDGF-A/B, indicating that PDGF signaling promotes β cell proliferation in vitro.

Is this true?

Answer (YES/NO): NO